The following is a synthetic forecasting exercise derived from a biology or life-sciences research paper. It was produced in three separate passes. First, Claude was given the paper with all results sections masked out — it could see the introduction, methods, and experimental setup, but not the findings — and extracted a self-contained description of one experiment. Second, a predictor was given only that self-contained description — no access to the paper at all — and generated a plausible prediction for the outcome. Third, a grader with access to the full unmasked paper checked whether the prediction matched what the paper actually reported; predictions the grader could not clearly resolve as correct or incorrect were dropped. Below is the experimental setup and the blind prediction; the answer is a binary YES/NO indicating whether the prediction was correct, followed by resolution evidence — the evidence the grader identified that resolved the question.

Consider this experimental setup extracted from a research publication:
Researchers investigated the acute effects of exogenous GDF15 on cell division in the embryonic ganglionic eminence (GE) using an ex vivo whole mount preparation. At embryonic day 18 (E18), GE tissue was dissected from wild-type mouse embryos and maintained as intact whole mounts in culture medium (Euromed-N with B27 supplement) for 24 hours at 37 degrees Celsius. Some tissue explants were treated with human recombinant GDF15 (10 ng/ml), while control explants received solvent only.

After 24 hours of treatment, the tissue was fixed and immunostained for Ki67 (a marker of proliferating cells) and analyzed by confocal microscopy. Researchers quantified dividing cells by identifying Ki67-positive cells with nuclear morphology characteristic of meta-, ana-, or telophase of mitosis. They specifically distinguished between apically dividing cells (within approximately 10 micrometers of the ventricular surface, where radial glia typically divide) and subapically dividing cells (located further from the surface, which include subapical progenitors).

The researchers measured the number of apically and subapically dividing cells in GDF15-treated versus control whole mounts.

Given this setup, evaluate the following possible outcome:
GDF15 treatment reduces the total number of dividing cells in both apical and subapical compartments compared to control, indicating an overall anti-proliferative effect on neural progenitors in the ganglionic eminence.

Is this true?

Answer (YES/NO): NO